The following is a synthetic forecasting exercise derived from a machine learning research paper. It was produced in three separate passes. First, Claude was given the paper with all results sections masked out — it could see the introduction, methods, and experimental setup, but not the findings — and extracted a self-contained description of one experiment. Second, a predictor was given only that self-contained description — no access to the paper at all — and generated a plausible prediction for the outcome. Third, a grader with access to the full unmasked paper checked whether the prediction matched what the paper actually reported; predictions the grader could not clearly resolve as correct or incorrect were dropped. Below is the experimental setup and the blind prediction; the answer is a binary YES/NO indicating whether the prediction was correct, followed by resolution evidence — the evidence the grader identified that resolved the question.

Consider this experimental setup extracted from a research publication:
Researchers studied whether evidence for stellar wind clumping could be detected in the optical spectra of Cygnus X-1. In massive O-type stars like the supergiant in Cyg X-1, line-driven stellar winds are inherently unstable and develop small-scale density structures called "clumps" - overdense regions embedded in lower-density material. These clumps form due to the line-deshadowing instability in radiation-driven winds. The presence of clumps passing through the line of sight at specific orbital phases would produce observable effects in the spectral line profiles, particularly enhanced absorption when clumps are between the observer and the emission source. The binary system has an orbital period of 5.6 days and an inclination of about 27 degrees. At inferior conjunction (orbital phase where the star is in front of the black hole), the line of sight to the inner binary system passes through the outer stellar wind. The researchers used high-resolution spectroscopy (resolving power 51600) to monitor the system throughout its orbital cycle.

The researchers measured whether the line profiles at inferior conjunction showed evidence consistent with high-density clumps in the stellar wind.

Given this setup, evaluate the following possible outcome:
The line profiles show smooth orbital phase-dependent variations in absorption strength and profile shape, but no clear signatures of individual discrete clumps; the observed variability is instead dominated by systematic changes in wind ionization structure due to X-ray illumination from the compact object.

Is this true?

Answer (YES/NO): NO